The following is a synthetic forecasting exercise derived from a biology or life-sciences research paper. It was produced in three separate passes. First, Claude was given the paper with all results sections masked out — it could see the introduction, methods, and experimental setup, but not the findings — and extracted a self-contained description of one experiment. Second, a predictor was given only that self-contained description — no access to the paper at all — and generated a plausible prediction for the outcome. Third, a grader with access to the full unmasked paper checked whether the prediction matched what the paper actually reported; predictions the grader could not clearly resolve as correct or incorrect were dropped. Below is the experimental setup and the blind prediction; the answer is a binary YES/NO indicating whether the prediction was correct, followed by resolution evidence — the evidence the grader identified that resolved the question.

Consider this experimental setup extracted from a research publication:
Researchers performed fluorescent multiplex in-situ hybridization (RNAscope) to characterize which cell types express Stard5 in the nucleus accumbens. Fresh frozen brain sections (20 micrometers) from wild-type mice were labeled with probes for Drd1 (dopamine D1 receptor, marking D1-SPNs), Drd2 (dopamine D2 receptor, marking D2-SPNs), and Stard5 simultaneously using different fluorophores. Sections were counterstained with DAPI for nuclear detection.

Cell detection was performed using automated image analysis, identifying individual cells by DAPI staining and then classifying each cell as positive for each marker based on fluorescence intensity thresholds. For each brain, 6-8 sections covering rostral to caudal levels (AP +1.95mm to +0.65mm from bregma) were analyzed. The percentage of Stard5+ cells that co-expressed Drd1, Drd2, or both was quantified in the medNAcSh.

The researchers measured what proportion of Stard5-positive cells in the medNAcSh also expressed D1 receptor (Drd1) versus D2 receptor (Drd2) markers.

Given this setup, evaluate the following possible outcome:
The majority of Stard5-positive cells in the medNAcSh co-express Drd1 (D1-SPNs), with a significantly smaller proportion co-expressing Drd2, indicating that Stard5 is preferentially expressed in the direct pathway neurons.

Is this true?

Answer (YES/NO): NO